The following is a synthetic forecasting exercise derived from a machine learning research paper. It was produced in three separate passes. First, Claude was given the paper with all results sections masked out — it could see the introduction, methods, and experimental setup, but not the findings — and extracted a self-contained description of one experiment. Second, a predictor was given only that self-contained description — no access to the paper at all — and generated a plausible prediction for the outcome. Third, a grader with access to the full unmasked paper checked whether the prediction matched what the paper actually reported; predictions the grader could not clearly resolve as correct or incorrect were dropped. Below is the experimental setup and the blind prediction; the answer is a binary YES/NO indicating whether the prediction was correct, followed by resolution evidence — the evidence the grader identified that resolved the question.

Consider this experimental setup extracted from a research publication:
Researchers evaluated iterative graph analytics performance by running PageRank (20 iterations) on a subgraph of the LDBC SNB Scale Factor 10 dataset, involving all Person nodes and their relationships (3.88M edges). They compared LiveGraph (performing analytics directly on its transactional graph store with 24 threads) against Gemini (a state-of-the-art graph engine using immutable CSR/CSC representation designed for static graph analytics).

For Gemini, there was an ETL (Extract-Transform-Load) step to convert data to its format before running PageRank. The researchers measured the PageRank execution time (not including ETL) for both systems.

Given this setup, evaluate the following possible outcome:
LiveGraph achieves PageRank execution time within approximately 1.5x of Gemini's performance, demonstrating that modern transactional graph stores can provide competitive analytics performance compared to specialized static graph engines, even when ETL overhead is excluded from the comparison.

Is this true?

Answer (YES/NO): NO